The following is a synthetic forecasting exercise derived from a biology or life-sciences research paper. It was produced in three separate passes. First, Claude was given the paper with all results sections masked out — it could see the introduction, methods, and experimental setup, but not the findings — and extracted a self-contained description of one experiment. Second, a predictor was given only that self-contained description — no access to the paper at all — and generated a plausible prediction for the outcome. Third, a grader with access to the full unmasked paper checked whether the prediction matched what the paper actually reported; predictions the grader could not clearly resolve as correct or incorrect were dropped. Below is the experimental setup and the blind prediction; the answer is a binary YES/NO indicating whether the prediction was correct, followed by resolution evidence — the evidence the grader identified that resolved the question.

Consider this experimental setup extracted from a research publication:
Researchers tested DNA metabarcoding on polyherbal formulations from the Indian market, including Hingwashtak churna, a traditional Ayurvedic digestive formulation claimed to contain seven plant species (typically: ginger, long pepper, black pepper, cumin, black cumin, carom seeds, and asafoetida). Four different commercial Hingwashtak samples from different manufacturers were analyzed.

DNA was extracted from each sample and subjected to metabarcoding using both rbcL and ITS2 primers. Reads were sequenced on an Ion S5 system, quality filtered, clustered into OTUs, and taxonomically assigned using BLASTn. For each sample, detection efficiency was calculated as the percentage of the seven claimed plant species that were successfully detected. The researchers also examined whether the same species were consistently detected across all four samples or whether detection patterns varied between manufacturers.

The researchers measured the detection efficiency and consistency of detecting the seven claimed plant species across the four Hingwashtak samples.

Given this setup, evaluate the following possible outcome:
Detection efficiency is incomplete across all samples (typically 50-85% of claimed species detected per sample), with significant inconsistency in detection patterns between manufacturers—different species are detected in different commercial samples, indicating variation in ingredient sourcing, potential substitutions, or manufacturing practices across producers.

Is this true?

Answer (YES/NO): YES